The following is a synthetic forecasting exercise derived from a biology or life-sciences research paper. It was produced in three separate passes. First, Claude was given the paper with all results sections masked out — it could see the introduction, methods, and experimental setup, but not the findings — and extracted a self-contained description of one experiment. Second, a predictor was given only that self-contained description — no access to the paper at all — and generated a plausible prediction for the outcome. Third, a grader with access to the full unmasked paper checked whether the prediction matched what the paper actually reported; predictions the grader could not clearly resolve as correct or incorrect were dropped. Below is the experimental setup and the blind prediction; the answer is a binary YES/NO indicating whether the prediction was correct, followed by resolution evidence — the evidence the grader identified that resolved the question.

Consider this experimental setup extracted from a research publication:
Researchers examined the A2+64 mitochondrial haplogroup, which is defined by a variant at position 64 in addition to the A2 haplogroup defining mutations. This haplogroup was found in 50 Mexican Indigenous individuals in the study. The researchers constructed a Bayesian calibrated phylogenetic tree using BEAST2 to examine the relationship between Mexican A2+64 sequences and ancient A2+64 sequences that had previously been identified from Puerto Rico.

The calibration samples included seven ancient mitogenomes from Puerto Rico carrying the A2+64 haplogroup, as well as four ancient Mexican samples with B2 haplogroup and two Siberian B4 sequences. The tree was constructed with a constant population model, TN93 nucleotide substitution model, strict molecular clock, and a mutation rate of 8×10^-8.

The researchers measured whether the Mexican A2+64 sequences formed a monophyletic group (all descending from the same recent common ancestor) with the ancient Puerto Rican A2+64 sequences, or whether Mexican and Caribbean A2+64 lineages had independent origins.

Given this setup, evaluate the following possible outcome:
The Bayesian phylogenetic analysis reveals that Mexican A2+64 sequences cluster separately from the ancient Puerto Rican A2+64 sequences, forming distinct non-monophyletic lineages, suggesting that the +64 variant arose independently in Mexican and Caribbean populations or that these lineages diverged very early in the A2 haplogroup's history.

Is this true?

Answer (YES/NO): NO